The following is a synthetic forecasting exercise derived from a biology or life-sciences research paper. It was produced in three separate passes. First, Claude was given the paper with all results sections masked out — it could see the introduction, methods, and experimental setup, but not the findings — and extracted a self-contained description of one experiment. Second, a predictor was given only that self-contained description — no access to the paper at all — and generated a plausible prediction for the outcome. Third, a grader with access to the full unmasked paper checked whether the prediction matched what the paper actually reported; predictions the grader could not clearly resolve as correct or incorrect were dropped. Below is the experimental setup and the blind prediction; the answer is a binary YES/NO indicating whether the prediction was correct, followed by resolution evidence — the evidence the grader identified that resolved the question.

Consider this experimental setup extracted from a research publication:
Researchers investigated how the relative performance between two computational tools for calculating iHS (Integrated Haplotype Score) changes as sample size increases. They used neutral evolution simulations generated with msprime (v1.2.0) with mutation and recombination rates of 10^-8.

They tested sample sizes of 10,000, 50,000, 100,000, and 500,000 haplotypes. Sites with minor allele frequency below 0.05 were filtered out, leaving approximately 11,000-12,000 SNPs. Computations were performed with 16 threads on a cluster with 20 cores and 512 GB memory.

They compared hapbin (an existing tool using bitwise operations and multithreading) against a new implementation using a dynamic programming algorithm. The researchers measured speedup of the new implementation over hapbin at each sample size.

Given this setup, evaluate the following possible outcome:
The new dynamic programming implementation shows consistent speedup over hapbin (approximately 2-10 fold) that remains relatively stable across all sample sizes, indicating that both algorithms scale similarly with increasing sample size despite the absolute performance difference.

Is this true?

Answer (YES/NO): NO